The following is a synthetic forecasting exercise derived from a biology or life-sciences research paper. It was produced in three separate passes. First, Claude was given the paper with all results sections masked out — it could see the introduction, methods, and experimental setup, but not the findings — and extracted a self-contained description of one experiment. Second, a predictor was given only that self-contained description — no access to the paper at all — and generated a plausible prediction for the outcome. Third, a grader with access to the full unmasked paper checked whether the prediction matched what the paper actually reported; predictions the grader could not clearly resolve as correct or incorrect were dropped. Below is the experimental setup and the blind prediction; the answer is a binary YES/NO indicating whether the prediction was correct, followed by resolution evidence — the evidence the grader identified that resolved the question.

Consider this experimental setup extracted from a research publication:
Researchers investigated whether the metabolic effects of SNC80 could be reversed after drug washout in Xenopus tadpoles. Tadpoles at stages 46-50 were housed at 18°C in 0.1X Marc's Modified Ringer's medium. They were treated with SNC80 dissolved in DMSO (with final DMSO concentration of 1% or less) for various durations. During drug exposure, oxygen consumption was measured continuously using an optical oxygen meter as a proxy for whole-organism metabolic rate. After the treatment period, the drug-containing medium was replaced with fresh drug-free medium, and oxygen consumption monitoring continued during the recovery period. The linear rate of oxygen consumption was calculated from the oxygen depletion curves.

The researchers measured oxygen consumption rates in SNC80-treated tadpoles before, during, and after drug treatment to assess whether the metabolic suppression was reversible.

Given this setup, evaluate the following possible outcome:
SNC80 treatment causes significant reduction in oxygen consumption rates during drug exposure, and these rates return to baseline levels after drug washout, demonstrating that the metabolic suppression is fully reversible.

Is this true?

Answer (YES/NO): YES